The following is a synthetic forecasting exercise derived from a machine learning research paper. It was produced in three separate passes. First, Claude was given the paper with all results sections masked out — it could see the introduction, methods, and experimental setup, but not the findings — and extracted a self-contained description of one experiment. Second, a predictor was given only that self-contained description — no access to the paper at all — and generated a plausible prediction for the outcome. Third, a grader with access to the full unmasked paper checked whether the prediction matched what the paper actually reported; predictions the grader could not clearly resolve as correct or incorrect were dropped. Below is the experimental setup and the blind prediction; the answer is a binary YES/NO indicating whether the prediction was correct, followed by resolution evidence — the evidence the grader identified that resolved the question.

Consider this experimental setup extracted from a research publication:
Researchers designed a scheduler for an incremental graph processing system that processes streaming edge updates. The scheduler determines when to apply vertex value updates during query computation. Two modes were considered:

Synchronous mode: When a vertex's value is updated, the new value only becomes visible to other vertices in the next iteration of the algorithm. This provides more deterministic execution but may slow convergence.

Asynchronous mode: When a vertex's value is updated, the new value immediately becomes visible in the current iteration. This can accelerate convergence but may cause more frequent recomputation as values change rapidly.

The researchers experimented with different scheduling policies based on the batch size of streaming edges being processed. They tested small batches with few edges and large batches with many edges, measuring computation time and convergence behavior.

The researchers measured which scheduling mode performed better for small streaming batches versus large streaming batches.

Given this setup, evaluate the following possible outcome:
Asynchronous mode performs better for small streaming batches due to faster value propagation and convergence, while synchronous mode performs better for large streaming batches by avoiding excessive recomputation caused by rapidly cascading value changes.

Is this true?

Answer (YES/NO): YES